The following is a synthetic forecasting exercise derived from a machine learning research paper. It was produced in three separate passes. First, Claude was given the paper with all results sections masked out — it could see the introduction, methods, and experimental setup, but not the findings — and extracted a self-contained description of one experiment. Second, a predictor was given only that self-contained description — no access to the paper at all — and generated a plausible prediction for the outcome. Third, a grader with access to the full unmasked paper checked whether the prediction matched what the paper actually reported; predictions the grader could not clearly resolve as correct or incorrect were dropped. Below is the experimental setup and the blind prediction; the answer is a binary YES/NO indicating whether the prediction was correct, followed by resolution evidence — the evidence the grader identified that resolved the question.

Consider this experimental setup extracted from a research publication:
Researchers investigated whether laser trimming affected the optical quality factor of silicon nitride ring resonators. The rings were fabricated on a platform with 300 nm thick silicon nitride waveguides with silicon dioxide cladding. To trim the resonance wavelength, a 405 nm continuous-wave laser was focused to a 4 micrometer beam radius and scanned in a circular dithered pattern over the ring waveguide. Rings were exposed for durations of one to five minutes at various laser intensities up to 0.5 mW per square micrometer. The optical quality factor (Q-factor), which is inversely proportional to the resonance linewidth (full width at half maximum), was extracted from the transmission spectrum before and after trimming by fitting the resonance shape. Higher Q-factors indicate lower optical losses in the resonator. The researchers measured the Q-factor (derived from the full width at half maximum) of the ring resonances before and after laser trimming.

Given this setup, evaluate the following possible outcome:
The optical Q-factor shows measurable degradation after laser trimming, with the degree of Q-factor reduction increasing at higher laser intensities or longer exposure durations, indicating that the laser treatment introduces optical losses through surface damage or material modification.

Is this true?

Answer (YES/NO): NO